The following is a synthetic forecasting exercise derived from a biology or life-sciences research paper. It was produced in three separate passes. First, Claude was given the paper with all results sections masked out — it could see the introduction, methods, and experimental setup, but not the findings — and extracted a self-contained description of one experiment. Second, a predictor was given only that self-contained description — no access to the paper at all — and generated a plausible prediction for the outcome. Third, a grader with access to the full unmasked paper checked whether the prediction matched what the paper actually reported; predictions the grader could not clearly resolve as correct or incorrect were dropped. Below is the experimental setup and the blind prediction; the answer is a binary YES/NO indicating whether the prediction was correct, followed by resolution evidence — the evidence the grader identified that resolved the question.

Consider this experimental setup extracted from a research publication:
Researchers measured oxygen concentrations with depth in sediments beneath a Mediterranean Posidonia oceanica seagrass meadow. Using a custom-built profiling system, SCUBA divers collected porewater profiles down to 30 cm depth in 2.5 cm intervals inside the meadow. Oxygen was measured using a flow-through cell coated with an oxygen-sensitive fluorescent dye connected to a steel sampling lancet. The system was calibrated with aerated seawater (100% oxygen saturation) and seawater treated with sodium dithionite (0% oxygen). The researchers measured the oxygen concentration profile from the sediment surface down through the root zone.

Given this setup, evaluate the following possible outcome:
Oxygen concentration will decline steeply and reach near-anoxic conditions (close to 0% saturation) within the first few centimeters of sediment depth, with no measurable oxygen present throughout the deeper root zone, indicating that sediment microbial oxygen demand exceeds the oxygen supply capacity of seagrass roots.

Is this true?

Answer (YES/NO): NO